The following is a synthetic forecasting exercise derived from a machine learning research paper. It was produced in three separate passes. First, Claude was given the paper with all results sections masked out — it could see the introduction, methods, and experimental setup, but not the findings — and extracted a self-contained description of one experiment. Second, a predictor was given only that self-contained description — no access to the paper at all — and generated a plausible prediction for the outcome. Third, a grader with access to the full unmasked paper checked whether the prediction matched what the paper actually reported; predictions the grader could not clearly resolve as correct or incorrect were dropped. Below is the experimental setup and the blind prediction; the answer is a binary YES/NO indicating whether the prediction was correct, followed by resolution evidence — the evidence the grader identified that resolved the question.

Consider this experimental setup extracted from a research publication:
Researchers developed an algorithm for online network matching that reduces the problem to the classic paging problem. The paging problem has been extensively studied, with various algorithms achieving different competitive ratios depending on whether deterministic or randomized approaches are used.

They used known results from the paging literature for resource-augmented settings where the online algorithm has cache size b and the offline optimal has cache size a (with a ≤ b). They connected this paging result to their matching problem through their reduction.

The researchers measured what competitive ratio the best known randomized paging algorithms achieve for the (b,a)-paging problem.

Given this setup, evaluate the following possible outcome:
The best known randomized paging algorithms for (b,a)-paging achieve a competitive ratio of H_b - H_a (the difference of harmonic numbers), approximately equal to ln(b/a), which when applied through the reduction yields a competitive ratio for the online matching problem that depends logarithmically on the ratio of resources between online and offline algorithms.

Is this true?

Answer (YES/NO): NO